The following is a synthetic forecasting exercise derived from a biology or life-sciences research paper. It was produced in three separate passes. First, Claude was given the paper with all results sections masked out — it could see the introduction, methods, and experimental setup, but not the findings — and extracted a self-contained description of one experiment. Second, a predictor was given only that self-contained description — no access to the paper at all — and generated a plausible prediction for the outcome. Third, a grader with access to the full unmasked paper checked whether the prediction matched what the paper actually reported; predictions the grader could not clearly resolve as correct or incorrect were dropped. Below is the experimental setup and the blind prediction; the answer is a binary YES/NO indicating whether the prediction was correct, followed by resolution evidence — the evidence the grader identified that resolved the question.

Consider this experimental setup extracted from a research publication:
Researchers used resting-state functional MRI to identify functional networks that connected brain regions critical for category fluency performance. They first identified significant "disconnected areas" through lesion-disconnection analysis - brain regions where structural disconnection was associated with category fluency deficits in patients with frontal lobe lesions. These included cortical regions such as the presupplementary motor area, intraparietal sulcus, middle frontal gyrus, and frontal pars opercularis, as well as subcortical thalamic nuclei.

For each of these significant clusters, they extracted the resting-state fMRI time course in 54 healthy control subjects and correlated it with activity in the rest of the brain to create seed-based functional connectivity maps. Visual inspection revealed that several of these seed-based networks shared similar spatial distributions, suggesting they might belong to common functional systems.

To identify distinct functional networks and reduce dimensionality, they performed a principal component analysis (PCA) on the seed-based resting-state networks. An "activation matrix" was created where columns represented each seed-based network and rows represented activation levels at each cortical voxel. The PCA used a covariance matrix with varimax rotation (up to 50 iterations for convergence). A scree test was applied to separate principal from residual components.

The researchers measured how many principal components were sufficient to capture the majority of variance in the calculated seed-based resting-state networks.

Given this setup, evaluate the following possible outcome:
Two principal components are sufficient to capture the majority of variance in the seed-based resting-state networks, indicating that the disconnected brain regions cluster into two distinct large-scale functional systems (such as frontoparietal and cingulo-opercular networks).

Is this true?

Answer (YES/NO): NO